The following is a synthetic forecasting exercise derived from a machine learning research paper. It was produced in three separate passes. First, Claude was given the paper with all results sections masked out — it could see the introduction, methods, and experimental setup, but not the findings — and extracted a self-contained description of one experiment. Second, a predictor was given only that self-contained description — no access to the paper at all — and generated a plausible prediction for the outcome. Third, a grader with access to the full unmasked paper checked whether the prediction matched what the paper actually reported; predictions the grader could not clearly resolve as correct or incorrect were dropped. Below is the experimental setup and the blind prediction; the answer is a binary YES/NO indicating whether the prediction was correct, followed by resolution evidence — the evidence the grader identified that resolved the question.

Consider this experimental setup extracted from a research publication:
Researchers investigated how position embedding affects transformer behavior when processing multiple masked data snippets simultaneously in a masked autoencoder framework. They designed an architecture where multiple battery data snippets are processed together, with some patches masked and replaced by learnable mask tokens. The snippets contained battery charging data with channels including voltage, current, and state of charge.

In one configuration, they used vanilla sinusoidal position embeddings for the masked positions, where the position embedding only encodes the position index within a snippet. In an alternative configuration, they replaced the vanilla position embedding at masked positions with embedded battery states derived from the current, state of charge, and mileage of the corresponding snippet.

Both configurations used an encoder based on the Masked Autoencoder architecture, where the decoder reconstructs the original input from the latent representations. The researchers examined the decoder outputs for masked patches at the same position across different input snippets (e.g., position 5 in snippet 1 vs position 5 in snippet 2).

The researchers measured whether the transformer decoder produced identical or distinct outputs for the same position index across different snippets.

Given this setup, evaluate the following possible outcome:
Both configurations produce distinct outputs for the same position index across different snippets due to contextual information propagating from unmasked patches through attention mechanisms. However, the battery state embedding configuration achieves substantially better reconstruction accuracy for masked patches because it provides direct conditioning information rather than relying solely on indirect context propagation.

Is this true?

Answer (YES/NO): NO